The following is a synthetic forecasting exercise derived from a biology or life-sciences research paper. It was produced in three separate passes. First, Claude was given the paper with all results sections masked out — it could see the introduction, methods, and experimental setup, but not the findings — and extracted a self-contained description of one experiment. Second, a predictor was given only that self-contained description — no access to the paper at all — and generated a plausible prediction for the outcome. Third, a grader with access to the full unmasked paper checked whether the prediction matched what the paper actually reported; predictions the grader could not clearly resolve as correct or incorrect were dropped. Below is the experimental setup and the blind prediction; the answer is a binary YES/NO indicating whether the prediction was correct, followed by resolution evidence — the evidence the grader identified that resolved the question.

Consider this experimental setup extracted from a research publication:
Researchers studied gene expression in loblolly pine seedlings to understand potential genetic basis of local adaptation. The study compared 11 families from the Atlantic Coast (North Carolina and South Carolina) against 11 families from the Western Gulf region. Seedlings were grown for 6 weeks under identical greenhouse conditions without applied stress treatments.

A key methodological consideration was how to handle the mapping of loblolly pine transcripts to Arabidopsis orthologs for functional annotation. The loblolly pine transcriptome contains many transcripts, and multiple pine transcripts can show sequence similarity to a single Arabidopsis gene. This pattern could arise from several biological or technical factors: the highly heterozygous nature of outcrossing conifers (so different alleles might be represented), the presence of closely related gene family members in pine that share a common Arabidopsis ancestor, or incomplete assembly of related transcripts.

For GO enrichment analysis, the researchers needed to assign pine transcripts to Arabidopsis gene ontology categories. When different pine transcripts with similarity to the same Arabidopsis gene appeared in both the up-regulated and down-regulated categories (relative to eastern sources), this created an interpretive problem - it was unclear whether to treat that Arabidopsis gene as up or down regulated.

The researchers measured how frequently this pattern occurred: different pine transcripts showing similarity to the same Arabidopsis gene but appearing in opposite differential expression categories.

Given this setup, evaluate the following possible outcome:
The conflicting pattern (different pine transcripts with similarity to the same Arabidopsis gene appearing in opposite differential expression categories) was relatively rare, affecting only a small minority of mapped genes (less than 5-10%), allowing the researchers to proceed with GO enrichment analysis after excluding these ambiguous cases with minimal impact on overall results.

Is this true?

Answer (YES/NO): NO